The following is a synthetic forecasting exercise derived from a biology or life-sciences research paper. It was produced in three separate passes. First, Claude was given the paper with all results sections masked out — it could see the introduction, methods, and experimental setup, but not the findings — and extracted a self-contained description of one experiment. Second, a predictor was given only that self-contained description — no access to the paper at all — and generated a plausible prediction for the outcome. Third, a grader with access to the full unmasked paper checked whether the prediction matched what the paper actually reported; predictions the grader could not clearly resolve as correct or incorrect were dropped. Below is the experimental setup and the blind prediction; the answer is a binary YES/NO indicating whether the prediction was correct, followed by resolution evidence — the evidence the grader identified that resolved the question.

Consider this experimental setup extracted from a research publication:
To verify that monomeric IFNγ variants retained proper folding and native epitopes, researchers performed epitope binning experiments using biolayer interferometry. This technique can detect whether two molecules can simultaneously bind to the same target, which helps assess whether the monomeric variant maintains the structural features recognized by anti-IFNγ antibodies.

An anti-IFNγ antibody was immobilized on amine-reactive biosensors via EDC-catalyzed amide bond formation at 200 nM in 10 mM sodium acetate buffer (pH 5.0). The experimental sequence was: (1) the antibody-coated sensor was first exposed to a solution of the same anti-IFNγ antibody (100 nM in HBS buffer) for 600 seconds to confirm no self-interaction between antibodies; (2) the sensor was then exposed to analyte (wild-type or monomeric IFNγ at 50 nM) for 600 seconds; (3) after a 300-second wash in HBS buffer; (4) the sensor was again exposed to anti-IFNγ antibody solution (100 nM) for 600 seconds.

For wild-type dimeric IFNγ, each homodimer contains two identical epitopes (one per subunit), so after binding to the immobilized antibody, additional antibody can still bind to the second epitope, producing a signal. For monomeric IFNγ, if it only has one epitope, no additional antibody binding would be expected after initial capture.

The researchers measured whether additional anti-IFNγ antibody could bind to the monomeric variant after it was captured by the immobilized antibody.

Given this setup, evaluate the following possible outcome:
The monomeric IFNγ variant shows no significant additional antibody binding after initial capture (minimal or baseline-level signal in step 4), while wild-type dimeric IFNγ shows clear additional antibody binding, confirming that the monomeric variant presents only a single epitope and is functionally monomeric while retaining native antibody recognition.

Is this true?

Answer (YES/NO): YES